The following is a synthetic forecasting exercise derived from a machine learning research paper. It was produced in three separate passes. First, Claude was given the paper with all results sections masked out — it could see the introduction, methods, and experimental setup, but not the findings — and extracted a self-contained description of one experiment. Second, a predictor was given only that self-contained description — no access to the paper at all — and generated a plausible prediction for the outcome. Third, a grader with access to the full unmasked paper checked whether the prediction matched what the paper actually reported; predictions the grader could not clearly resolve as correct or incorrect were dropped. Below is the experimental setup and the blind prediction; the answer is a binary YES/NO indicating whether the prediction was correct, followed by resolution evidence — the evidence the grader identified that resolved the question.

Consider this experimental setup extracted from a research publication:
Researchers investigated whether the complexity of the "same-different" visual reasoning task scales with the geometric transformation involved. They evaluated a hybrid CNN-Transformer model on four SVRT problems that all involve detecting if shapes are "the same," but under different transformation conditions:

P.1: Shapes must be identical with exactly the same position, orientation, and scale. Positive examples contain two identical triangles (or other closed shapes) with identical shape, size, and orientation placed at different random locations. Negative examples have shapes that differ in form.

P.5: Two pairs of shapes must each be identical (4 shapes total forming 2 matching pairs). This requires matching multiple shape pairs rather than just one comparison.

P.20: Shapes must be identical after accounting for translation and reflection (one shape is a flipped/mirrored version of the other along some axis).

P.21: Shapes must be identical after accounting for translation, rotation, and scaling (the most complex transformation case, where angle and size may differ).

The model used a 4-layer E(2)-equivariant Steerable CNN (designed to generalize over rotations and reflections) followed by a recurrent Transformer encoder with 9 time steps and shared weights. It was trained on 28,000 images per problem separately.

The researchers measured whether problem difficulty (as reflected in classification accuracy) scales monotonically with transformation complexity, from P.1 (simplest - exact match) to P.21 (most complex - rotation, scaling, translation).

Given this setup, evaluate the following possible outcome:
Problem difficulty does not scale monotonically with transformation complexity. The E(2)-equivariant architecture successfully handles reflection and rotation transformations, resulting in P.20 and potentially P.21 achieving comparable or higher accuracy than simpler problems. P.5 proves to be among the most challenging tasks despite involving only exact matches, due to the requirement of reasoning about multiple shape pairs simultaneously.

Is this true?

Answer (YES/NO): NO